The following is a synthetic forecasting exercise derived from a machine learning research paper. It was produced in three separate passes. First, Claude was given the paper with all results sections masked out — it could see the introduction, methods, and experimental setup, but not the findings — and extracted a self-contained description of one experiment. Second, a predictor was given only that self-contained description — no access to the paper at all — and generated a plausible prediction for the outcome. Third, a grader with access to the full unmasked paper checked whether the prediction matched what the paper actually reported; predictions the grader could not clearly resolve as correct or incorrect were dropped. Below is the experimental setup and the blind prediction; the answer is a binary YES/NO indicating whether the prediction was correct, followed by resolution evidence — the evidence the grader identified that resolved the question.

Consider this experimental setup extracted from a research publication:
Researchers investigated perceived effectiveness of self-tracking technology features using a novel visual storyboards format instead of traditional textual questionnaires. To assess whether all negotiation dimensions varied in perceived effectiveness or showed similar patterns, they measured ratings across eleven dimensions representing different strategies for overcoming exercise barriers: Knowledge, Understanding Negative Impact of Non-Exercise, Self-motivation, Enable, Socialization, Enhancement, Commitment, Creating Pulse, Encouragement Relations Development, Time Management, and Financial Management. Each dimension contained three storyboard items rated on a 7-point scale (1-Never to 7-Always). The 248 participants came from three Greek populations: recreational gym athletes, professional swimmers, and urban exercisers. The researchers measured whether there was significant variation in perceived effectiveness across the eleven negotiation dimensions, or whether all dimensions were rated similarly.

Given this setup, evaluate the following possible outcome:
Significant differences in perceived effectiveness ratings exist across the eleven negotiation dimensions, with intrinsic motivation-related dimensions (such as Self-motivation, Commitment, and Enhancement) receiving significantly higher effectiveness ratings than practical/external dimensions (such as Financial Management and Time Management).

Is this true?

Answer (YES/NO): NO